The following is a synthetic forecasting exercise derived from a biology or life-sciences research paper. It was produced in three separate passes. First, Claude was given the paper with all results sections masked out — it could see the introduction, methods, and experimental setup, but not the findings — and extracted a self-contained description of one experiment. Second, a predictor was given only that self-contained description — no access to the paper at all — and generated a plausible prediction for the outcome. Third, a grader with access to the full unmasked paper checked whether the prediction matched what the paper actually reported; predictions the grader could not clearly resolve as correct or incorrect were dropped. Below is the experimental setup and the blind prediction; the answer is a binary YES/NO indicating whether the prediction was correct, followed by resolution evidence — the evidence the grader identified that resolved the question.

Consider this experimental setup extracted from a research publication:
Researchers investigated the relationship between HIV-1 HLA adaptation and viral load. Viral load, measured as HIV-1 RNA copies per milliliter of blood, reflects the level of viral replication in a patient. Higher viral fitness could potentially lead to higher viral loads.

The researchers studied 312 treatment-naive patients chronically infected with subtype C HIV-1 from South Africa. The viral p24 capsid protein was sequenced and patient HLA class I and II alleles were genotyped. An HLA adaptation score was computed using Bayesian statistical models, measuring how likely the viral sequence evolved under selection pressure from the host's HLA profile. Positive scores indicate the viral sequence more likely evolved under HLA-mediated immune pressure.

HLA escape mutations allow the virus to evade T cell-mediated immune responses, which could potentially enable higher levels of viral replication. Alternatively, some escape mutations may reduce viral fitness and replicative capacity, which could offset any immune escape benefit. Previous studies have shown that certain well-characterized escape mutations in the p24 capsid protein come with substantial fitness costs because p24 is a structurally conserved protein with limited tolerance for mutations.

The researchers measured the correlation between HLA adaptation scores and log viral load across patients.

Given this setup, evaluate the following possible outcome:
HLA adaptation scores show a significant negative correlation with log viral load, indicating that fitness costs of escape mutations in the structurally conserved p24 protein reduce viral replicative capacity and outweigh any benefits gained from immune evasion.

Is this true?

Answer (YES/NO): NO